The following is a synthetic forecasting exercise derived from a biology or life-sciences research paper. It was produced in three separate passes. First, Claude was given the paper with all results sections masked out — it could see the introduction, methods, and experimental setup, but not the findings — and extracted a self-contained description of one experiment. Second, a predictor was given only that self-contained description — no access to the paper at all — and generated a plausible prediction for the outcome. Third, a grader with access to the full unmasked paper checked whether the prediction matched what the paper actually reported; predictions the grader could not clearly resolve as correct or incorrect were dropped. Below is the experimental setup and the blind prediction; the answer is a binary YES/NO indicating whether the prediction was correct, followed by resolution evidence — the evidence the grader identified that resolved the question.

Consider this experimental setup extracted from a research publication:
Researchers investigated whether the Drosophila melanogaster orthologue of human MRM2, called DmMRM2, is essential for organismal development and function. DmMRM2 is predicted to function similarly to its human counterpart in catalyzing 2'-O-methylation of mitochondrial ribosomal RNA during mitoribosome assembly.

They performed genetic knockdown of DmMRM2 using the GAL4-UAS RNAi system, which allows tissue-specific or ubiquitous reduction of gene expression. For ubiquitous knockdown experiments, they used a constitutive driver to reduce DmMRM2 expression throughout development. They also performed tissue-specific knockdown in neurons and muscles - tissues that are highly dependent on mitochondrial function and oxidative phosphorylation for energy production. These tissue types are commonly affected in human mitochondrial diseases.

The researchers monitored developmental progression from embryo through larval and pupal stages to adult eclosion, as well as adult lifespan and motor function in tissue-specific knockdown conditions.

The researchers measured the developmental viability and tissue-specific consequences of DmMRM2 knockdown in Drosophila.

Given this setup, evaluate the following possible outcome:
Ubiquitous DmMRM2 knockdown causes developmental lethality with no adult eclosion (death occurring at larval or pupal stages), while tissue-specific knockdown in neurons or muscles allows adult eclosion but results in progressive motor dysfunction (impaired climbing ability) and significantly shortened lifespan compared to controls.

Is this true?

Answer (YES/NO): NO